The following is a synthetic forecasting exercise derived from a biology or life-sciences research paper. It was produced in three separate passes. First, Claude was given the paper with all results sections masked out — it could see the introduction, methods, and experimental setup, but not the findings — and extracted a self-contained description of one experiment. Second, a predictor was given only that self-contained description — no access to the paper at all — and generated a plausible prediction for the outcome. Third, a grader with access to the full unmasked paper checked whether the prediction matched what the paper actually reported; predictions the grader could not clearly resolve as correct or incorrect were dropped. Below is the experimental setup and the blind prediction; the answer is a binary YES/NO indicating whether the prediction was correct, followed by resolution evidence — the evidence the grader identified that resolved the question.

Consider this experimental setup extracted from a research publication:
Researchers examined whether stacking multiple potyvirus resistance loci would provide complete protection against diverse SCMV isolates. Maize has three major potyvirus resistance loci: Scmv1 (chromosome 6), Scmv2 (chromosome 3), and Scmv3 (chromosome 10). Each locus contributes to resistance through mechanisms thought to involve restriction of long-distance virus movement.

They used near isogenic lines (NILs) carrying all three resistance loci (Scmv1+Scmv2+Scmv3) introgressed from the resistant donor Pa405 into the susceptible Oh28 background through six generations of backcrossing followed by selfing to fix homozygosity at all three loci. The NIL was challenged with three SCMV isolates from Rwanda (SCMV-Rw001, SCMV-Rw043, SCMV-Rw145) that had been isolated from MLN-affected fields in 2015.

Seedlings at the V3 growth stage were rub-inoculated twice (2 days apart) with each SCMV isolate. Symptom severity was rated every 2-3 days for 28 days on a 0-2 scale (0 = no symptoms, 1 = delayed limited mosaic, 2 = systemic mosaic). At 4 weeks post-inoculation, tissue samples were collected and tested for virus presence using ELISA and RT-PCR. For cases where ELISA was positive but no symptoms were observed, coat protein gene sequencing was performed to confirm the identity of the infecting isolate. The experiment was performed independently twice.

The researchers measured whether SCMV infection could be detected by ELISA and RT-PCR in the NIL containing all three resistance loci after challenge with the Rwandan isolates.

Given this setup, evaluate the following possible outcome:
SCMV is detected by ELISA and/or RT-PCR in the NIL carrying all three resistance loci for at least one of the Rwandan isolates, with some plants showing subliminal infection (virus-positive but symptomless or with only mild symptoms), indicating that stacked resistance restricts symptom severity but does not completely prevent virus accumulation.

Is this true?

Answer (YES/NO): YES